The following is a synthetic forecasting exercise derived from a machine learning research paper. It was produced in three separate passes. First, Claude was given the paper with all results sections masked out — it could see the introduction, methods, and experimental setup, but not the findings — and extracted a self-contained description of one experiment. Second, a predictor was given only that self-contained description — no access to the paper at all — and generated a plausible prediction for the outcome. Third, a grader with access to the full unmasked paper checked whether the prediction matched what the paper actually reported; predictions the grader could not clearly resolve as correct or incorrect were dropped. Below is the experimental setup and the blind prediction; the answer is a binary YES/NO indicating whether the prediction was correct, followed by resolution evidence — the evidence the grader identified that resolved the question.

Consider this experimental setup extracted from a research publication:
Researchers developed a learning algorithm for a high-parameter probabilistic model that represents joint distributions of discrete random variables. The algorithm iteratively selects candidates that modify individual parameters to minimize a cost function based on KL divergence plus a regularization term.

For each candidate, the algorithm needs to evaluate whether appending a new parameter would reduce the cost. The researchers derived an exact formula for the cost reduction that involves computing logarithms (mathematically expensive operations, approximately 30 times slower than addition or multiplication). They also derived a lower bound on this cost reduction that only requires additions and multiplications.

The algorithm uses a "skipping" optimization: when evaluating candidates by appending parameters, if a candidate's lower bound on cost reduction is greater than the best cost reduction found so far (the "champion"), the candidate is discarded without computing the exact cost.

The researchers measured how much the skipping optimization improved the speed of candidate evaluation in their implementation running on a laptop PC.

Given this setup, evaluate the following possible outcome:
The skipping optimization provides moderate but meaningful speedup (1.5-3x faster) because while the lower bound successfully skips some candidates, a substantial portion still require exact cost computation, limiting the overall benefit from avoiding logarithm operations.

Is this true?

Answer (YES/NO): NO